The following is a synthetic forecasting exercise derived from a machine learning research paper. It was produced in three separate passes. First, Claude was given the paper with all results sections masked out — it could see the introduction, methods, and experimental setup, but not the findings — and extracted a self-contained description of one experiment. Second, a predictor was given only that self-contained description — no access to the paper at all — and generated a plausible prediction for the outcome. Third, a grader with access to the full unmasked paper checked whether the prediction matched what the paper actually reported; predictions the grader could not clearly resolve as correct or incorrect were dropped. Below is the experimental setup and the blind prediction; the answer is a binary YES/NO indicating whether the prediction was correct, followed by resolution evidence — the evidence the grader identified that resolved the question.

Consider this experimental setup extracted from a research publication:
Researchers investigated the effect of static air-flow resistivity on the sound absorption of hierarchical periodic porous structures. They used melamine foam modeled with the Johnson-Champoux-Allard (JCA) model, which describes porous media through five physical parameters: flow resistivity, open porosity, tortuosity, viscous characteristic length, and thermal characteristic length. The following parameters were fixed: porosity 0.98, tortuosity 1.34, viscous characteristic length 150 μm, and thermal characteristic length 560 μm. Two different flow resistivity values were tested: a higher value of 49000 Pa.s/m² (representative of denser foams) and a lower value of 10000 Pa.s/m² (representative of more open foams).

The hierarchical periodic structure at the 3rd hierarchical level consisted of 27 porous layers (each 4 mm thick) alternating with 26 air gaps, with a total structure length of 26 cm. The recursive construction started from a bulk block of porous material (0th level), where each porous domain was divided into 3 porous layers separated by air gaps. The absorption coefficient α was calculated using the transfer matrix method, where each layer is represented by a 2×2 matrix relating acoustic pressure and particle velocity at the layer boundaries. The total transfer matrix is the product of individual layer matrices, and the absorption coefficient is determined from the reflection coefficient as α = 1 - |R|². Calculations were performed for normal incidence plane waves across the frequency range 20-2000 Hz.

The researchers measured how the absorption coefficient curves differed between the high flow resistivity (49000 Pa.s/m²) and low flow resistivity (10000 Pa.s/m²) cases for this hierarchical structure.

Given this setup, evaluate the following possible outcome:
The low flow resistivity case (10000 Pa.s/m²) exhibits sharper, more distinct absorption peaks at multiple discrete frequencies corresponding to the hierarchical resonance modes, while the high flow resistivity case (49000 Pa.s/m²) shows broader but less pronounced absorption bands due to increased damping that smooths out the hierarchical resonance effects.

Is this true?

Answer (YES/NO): NO